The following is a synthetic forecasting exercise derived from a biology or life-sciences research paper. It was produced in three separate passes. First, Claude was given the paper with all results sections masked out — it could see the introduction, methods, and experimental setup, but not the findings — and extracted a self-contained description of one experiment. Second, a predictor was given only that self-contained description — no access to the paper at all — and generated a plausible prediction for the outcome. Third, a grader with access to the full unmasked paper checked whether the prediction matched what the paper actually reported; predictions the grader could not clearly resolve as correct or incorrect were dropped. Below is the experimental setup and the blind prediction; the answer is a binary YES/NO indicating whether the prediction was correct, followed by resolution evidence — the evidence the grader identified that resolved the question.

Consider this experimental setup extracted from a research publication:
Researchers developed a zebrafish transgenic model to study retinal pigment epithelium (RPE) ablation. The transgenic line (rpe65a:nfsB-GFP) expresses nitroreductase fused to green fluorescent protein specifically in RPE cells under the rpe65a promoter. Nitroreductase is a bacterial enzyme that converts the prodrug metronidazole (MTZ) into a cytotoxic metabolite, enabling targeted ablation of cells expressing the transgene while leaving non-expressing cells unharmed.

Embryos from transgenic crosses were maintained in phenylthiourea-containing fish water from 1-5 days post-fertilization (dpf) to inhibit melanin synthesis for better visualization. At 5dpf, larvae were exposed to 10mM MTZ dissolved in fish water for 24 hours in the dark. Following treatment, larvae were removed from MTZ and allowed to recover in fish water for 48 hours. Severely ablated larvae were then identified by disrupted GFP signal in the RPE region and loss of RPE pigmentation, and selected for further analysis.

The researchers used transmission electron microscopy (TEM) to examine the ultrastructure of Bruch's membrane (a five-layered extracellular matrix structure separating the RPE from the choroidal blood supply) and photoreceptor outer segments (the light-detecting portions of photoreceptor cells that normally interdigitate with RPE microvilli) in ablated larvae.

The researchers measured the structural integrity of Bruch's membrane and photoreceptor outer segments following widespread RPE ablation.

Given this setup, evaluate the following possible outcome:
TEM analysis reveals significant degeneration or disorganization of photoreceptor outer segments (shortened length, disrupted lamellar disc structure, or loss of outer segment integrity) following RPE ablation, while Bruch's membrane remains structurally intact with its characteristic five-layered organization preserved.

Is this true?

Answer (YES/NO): NO